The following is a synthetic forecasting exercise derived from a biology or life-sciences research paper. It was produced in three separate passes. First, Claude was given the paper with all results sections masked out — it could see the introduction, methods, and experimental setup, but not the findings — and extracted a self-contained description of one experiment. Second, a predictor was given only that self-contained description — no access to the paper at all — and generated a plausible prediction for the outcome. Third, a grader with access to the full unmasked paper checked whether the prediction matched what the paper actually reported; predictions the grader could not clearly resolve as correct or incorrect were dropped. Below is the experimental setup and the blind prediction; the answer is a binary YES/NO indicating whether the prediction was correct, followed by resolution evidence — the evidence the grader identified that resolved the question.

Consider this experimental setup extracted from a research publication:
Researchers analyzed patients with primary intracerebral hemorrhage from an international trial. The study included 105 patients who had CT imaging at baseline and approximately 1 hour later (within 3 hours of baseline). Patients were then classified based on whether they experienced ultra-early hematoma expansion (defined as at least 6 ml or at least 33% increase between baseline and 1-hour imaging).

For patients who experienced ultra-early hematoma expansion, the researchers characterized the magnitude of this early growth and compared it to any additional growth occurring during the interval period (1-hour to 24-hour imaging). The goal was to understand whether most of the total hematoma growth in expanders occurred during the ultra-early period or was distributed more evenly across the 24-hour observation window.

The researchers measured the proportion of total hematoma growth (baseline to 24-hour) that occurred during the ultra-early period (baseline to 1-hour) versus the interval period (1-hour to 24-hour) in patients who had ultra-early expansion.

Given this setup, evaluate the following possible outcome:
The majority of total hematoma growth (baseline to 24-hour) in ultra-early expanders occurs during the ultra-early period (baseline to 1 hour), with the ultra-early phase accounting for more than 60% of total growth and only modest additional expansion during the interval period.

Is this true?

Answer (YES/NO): YES